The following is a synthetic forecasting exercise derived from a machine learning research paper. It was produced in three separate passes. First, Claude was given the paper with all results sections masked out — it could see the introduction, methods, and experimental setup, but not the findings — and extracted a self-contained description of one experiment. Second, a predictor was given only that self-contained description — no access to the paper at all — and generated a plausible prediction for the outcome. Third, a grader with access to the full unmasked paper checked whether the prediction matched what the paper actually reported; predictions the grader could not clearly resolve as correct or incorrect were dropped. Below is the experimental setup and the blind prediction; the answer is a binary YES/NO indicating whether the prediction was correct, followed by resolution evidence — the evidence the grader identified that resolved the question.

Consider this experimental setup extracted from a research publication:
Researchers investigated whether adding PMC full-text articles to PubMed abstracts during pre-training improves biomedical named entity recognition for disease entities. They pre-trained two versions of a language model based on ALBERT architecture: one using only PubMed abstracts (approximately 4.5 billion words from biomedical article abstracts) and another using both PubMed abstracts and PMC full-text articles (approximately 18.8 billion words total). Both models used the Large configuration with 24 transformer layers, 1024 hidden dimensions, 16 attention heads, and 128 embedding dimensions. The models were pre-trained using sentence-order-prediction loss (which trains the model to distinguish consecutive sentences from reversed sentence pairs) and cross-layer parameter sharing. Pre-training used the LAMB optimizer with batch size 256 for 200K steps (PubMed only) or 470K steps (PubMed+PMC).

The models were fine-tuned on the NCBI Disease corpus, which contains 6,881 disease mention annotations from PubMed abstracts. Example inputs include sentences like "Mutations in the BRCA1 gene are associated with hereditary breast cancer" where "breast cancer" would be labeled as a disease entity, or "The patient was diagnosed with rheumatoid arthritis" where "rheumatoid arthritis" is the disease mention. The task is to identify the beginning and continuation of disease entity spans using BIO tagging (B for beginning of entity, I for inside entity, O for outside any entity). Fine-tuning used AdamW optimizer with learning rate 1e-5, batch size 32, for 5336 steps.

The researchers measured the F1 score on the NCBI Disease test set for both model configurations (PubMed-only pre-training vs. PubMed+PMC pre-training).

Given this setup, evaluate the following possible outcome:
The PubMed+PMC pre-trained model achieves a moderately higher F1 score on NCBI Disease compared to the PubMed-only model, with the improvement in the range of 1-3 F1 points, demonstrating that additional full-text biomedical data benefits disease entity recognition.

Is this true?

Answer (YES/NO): NO